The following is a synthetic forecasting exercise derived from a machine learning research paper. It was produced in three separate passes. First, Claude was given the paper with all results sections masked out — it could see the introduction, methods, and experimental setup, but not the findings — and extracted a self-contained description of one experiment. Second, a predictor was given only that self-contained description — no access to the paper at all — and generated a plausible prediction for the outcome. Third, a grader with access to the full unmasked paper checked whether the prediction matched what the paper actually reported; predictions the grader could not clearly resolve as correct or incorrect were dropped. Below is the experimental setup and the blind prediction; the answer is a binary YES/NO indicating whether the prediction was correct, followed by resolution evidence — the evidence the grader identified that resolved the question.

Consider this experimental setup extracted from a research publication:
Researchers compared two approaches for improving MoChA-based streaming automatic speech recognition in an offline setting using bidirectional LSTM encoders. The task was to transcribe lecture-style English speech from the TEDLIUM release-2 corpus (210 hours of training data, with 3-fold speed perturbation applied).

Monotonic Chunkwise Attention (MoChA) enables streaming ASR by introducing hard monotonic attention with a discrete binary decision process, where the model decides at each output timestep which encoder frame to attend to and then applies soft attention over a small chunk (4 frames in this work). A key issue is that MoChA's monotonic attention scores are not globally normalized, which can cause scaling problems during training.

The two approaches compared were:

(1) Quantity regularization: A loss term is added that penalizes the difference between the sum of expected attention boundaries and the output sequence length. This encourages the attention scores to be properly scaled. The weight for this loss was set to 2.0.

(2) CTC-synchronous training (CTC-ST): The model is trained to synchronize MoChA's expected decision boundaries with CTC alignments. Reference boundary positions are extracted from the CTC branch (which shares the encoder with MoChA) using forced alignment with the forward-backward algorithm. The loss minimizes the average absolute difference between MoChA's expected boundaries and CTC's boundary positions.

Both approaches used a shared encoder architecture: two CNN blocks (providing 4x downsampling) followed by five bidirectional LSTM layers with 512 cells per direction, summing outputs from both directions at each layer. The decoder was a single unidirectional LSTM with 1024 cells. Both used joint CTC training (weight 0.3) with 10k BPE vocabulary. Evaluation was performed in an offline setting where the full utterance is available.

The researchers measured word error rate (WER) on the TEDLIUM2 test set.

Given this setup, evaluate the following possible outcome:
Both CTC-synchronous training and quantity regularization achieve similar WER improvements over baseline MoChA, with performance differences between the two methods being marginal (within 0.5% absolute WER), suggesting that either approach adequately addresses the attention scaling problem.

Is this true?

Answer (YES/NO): NO